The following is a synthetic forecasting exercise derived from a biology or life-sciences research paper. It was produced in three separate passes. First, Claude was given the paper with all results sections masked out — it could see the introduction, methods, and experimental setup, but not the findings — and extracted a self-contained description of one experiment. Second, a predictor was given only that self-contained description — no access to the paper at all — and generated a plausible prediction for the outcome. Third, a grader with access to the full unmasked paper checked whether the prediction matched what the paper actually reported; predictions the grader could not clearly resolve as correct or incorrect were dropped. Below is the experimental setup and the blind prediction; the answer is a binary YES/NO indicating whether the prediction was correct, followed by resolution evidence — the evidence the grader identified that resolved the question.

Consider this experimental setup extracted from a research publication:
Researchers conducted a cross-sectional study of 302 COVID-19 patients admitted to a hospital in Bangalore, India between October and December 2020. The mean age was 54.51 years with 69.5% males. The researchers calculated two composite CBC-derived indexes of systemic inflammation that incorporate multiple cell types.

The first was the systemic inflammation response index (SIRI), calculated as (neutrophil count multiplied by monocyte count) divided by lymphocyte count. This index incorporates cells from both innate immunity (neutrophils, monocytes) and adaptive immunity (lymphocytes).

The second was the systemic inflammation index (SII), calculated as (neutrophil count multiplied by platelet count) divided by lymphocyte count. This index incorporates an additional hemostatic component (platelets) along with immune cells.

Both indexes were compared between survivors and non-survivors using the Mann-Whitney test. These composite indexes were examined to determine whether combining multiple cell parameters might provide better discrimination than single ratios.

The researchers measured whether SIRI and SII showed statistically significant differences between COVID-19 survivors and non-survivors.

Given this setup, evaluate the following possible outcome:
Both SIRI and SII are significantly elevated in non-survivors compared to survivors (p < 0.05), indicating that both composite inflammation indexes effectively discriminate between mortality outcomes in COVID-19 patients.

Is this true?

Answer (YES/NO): NO